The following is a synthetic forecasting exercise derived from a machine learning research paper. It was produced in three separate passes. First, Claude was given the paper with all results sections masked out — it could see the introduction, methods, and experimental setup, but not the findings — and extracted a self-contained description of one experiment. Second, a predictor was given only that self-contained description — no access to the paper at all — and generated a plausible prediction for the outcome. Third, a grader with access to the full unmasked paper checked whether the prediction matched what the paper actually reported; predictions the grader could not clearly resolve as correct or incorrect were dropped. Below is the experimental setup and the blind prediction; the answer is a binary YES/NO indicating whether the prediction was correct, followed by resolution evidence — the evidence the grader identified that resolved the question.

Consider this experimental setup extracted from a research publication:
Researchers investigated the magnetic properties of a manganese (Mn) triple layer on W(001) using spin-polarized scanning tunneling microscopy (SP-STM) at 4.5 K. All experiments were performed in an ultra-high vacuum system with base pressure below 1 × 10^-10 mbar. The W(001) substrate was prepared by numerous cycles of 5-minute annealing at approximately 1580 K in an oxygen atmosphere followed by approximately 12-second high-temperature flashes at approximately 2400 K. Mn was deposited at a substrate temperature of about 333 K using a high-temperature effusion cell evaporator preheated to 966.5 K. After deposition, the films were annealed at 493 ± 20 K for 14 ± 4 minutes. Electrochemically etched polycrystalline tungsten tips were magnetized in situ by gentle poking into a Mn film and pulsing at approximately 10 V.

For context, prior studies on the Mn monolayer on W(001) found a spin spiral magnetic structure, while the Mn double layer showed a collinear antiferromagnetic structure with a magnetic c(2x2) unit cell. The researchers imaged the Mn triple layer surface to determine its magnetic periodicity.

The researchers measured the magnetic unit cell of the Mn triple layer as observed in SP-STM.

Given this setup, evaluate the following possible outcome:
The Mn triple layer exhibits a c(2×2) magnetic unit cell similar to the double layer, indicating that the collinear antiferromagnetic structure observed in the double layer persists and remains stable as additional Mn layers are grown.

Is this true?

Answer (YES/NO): NO